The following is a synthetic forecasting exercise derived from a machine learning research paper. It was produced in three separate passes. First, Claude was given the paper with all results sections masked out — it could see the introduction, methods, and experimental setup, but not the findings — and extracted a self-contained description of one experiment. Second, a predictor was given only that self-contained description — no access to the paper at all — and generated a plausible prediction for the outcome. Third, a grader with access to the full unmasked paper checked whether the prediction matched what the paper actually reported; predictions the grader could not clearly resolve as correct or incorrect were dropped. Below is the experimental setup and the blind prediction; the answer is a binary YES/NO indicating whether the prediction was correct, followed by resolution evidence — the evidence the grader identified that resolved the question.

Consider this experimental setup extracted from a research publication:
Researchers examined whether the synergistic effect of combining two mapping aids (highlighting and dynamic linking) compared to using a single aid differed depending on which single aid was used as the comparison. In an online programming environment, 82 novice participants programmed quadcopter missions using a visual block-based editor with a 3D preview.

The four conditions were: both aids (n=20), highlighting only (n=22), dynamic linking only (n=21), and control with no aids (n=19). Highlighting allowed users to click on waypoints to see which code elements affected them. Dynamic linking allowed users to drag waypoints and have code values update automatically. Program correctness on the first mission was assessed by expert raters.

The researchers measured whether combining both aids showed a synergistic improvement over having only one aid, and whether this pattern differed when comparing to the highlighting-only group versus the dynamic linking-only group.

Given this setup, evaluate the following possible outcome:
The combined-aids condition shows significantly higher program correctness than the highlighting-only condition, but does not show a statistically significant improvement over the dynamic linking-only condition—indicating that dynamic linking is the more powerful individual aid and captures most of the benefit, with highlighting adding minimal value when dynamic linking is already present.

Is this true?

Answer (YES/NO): NO